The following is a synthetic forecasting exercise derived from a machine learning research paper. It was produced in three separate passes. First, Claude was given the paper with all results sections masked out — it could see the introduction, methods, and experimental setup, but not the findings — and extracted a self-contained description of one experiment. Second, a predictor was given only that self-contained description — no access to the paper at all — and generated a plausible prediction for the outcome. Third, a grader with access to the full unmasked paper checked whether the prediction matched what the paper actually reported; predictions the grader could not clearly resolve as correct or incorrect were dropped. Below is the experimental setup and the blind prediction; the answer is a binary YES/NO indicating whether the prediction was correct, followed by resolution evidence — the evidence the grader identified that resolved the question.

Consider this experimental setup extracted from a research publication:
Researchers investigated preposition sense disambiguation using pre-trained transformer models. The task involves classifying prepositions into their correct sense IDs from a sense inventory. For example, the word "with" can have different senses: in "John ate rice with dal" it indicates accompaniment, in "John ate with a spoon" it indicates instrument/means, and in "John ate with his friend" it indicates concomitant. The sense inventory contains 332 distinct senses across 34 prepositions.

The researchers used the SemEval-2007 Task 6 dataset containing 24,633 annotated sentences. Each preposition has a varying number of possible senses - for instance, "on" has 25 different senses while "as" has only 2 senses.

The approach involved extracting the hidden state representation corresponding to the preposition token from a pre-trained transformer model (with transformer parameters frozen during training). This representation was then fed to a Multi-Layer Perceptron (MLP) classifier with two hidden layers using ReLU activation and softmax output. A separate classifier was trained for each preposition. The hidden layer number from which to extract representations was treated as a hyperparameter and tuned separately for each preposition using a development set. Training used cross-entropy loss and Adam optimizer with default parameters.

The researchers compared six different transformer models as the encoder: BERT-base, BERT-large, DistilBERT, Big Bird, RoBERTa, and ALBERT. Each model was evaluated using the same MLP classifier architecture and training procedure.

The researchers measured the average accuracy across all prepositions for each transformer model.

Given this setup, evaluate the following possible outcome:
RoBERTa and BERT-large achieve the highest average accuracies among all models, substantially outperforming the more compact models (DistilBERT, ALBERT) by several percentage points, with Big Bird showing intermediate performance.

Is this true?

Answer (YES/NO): NO